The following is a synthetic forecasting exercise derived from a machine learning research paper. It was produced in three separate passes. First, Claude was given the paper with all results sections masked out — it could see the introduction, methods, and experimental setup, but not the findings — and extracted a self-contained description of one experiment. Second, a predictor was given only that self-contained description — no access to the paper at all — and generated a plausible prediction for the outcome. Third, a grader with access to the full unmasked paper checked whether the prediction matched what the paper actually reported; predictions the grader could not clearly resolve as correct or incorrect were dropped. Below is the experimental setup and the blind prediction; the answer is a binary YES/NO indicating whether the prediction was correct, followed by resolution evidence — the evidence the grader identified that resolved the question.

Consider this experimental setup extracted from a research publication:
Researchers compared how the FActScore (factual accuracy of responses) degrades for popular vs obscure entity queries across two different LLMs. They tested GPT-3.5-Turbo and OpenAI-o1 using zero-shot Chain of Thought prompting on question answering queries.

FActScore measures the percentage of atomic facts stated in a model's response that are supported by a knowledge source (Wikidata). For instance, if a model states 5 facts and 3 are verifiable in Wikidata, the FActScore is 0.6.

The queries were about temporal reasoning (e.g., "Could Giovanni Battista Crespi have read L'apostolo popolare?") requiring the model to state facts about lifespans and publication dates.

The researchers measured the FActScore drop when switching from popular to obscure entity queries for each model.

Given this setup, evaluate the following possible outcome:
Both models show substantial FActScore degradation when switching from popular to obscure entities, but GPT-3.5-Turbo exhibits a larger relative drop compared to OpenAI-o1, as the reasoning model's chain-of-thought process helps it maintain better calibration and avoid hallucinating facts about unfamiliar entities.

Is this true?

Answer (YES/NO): NO